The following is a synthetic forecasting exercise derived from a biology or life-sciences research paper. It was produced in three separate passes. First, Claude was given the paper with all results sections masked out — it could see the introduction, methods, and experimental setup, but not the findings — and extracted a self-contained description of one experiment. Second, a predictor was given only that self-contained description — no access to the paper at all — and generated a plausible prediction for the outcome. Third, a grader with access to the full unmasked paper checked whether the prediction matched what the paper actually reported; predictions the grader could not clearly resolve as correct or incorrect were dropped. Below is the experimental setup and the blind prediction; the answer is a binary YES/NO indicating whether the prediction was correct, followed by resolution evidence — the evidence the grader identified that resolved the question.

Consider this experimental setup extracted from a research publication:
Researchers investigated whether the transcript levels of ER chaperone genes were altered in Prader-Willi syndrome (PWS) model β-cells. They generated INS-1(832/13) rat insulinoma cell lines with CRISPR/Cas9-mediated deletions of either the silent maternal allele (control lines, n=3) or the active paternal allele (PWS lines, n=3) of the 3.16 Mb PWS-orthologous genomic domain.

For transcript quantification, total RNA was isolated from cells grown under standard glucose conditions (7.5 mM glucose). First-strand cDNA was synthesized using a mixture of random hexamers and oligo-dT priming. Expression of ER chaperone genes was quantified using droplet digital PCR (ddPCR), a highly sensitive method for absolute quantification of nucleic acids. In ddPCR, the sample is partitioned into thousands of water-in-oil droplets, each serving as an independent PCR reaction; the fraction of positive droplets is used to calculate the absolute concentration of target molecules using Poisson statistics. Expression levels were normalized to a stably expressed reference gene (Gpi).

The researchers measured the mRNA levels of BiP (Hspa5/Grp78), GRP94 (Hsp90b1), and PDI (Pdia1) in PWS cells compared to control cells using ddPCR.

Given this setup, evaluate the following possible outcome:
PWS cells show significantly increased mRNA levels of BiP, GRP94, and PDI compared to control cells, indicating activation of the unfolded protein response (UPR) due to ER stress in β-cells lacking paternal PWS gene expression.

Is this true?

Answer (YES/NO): NO